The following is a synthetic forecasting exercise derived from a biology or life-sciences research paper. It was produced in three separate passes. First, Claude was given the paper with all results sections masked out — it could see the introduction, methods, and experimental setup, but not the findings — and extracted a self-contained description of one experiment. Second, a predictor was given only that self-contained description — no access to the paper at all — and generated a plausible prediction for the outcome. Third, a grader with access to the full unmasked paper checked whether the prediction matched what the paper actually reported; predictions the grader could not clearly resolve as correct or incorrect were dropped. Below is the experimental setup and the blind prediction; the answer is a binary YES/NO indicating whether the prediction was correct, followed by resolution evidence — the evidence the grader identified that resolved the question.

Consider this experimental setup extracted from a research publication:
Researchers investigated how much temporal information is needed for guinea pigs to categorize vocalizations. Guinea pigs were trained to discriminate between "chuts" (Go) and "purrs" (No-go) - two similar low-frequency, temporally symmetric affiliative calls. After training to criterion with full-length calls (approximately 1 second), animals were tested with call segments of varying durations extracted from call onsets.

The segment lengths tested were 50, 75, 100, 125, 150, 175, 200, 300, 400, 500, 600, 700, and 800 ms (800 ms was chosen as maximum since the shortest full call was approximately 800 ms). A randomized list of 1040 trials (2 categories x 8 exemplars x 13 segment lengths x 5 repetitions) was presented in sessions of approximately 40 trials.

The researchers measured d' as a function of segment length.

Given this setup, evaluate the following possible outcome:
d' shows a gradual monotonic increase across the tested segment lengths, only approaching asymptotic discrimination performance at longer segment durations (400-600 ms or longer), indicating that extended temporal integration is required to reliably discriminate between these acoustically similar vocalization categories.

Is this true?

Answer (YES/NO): NO